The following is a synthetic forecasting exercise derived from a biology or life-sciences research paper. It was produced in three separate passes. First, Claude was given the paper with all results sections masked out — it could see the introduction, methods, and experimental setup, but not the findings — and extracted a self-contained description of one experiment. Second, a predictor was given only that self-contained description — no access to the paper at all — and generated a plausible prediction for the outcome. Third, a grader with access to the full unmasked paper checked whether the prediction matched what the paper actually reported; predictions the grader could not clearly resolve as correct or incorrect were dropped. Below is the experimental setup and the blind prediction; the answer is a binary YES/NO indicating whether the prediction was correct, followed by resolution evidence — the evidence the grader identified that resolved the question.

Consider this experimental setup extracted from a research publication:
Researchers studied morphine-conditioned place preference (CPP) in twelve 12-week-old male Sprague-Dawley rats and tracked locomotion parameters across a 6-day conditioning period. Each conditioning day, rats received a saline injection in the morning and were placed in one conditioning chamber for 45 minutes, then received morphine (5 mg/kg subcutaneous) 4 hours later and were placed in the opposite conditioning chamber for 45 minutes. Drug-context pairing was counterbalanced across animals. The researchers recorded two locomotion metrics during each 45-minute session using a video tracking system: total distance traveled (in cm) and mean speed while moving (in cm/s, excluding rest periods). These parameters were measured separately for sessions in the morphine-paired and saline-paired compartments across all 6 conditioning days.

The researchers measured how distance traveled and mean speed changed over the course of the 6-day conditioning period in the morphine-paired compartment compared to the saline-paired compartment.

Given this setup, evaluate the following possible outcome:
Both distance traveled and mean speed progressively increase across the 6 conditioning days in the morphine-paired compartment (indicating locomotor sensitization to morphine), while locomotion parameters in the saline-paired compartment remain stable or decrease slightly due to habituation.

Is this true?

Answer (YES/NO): NO